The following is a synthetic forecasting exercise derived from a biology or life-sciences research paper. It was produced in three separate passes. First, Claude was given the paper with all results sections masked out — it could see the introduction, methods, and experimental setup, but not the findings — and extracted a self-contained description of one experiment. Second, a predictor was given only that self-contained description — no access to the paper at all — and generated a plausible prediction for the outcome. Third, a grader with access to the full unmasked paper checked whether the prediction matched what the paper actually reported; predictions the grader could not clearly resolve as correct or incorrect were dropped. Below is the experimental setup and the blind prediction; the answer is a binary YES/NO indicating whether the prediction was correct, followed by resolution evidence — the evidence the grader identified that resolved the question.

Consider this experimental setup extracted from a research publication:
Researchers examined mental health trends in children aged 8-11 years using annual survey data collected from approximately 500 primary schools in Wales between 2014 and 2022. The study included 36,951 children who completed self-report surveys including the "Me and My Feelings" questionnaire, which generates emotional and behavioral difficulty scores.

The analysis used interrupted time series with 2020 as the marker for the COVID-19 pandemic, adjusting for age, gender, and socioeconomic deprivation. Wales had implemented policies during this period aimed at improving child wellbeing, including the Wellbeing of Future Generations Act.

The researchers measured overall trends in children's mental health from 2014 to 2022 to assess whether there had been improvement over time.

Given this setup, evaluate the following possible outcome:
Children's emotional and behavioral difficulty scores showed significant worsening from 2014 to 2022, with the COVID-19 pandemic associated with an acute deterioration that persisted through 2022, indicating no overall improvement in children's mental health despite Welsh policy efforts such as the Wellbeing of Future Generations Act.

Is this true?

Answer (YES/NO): NO